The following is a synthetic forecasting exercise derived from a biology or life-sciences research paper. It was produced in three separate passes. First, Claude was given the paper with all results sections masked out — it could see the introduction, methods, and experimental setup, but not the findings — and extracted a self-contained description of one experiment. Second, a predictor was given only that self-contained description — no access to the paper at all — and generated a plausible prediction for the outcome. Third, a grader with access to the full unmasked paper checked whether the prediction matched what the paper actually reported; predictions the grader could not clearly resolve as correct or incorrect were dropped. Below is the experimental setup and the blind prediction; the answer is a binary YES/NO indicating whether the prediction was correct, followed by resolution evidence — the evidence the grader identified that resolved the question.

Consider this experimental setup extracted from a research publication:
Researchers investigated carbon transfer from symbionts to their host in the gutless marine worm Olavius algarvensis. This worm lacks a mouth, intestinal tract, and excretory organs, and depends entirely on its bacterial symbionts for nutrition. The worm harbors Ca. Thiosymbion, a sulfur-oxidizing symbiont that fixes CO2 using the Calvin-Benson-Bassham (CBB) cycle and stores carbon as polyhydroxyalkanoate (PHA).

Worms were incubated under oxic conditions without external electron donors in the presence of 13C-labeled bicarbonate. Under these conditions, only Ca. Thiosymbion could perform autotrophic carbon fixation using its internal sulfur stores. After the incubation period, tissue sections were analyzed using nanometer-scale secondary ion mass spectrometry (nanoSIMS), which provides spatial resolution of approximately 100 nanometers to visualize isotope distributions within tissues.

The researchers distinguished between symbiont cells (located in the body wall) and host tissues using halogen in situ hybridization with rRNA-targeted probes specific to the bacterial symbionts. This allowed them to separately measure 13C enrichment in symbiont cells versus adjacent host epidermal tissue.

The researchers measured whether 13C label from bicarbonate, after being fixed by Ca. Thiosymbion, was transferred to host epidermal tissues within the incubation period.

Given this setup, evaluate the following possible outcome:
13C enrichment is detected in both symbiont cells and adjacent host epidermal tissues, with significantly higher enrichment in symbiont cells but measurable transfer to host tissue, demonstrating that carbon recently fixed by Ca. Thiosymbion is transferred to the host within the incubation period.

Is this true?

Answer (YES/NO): YES